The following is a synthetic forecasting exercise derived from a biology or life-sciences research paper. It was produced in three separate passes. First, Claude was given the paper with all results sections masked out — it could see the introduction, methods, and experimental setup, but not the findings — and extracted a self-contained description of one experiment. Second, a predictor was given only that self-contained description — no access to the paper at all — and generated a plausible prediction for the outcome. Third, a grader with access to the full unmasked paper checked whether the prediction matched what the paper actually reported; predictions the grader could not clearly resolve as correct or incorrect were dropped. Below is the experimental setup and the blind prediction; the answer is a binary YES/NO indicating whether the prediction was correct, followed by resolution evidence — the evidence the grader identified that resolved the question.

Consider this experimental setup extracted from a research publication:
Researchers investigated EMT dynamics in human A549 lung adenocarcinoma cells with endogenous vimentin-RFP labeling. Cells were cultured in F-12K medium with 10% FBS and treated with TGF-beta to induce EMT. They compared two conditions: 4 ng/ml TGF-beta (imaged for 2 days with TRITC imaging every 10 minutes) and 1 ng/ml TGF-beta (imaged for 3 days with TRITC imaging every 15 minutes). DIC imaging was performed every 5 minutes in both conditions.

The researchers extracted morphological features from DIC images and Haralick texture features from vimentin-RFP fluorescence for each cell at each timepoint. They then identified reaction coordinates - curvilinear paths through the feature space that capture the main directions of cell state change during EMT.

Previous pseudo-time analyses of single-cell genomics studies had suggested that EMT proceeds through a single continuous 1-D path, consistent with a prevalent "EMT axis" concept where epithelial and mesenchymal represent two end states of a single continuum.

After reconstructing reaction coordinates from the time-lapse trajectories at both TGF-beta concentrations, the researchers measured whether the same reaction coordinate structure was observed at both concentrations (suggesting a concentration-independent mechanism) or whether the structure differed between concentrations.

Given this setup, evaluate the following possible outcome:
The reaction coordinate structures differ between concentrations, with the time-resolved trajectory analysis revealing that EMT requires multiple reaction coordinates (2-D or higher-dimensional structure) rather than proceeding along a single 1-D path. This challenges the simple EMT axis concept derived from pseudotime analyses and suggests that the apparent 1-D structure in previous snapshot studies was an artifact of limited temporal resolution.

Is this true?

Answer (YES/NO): NO